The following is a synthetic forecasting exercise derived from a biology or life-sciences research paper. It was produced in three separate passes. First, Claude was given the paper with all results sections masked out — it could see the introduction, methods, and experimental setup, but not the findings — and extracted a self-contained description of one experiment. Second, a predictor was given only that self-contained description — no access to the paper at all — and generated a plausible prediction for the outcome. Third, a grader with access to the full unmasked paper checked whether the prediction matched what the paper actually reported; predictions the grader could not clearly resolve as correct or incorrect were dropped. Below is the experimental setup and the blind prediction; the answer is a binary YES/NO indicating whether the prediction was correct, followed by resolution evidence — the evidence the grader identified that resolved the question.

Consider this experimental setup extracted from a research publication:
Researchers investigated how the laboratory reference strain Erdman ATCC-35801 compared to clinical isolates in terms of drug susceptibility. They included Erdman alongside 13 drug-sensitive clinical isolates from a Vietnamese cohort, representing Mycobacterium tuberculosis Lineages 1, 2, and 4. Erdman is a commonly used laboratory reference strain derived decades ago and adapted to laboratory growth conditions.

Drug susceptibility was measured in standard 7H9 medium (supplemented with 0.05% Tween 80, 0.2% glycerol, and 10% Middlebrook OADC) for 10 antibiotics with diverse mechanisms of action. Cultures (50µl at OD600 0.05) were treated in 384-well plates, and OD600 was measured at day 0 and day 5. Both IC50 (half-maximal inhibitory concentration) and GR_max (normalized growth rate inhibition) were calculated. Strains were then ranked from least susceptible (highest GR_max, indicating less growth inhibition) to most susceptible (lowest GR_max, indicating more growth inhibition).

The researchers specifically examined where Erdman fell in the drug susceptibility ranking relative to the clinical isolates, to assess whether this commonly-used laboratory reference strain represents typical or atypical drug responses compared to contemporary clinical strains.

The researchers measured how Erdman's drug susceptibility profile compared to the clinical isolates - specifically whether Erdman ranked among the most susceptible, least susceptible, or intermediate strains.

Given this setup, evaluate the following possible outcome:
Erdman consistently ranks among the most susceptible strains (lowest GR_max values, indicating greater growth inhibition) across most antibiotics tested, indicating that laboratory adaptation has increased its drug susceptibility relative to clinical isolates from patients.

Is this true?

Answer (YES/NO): YES